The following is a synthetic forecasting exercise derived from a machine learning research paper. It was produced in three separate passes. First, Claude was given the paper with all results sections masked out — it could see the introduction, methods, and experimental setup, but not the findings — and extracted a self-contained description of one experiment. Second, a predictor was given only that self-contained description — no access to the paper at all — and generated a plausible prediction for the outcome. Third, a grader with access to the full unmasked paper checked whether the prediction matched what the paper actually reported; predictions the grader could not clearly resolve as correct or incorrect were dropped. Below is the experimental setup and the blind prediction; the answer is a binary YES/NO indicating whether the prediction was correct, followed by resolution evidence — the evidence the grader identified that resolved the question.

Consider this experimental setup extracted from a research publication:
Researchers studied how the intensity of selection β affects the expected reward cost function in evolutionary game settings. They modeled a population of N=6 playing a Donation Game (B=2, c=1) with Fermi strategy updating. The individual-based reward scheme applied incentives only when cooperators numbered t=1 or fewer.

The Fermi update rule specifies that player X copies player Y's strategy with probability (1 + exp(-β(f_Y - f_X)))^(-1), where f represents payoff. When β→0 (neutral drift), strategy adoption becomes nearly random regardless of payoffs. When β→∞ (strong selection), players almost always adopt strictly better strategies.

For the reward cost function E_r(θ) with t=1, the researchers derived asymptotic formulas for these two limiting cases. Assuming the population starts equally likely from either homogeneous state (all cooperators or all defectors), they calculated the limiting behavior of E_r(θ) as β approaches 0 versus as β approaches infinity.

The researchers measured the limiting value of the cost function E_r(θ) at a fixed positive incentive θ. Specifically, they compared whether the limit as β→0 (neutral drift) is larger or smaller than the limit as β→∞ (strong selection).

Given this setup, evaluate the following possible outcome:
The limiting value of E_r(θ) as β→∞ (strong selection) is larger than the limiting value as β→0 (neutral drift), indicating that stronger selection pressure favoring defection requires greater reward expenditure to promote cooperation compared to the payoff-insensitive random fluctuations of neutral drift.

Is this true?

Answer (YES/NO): NO